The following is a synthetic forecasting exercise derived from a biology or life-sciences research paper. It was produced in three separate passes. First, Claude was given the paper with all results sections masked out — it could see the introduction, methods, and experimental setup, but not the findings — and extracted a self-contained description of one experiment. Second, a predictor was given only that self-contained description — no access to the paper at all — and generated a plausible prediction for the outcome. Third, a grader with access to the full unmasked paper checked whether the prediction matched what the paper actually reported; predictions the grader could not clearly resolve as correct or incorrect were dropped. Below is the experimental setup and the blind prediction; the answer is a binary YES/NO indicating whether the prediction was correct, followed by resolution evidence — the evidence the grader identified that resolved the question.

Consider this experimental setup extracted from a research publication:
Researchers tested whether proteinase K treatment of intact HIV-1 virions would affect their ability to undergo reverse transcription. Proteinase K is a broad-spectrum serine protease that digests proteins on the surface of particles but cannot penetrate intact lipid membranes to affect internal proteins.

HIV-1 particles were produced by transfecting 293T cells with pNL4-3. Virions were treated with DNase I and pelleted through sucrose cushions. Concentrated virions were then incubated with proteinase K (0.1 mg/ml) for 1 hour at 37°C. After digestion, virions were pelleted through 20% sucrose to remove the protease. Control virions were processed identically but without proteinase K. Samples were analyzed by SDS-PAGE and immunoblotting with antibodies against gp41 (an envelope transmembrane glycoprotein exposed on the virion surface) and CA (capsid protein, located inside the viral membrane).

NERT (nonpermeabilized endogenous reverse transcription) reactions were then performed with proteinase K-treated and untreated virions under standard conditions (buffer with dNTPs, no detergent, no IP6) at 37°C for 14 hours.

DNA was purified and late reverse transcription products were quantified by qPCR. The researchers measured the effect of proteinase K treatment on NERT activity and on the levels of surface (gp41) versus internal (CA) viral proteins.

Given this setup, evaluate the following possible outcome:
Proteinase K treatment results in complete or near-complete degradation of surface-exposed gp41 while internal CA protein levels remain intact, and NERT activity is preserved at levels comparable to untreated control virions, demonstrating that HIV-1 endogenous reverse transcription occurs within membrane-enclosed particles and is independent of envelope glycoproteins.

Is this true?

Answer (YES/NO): NO